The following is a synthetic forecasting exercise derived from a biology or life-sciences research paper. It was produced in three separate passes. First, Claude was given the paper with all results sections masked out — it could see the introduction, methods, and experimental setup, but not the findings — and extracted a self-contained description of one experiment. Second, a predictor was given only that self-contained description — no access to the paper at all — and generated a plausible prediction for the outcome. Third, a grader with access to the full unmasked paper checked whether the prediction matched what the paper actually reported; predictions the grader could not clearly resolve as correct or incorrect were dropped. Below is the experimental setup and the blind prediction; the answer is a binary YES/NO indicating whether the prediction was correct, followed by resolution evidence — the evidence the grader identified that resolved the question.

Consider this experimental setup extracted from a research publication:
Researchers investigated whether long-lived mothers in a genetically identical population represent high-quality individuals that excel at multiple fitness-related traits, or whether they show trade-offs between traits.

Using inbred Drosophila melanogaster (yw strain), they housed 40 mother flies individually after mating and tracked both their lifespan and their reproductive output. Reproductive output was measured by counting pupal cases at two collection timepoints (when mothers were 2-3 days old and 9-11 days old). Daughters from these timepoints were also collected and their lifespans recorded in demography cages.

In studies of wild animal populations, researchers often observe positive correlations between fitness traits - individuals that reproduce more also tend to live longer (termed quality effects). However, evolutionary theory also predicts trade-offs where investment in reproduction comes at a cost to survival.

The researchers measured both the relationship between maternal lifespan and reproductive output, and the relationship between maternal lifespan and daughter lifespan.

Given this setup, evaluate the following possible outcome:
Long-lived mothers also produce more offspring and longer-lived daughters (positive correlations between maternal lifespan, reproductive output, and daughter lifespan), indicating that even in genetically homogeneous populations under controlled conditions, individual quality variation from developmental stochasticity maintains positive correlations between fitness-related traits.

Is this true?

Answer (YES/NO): NO